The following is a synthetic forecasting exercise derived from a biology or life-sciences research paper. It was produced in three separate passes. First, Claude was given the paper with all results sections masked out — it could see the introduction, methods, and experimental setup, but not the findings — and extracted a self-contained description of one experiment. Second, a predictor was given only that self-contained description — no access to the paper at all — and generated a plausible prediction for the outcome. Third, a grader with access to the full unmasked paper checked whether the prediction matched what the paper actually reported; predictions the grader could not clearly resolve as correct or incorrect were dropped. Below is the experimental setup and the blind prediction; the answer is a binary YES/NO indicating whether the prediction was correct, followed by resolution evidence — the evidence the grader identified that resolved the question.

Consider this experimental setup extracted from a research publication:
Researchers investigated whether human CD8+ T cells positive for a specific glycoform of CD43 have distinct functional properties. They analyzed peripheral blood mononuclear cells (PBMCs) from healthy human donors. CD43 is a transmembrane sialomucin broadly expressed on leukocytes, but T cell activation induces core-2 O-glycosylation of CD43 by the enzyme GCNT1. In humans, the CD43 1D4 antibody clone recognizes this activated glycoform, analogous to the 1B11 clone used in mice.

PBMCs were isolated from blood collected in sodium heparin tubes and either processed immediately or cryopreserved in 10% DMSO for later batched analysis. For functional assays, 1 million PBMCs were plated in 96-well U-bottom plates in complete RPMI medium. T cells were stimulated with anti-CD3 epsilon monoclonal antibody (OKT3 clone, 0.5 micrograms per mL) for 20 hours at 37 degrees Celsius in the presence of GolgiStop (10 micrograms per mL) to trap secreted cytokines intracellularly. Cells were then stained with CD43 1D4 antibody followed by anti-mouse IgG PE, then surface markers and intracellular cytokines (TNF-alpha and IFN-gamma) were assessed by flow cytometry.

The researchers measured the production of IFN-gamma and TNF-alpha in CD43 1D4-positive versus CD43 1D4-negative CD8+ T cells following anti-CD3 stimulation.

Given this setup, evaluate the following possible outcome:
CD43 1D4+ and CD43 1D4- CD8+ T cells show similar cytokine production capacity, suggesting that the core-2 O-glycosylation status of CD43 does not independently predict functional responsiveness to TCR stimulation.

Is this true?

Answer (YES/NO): NO